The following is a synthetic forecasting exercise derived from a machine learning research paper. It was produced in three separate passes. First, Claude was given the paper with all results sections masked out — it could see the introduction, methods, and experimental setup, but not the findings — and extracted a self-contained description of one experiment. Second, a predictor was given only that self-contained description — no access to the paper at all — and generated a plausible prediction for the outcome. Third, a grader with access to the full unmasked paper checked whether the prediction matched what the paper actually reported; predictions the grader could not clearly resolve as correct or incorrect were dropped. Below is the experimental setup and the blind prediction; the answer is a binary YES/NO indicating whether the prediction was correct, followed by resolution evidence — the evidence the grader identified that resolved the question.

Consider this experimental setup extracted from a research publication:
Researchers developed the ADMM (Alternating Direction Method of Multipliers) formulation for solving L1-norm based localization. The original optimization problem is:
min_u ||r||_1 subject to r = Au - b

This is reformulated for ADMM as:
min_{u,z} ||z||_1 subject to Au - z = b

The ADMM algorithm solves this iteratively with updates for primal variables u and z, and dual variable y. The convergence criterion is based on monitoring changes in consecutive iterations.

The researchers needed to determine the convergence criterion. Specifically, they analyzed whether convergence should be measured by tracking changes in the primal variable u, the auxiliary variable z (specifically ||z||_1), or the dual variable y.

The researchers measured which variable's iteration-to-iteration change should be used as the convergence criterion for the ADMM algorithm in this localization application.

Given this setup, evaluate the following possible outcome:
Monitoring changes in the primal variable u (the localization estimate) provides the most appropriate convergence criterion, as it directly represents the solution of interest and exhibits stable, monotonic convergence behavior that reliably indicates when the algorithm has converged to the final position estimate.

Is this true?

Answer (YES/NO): NO